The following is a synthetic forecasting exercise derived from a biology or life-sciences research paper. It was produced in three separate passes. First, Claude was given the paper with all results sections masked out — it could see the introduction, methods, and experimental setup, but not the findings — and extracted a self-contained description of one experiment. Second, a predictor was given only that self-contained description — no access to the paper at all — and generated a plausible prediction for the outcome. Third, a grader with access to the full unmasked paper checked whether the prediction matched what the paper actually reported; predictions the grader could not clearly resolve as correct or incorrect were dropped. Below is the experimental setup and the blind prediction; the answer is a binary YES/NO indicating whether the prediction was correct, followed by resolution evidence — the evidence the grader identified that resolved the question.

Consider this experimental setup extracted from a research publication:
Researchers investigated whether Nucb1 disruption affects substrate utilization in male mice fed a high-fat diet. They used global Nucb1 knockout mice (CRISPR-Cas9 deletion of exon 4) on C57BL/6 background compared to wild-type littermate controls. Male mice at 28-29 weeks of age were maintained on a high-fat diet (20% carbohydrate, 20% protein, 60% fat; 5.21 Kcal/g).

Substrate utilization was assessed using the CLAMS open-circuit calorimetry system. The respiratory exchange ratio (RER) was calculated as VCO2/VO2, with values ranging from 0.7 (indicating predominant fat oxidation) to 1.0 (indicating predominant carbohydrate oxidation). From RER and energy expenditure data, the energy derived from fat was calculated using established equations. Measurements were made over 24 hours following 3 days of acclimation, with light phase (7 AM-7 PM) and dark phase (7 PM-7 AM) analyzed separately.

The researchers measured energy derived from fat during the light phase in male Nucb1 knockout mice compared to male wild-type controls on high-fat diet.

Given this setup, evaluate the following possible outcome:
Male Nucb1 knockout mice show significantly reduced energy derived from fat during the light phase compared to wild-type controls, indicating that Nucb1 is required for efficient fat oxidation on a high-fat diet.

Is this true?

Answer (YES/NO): NO